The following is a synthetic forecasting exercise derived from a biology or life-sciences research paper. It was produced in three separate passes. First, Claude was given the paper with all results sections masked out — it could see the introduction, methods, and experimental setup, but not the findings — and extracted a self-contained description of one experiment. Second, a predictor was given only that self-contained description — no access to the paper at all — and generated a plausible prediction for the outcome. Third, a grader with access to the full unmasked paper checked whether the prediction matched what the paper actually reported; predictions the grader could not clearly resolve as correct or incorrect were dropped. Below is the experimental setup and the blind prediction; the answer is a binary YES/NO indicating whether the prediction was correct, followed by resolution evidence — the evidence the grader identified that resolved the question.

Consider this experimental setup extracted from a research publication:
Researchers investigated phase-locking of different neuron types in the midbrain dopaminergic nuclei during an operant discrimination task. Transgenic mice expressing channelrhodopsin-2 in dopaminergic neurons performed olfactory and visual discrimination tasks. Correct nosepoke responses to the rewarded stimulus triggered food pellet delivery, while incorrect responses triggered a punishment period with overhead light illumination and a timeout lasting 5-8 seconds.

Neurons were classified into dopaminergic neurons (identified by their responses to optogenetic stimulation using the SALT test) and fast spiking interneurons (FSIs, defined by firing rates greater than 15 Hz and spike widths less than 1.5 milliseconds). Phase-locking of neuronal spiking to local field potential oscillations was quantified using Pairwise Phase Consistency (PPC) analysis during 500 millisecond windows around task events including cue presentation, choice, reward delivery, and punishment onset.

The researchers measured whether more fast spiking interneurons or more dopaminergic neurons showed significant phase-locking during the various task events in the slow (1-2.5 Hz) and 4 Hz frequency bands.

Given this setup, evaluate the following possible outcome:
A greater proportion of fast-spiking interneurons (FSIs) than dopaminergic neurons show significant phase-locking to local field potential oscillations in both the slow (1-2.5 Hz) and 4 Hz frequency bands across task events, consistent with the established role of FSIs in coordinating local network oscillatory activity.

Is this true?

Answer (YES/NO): YES